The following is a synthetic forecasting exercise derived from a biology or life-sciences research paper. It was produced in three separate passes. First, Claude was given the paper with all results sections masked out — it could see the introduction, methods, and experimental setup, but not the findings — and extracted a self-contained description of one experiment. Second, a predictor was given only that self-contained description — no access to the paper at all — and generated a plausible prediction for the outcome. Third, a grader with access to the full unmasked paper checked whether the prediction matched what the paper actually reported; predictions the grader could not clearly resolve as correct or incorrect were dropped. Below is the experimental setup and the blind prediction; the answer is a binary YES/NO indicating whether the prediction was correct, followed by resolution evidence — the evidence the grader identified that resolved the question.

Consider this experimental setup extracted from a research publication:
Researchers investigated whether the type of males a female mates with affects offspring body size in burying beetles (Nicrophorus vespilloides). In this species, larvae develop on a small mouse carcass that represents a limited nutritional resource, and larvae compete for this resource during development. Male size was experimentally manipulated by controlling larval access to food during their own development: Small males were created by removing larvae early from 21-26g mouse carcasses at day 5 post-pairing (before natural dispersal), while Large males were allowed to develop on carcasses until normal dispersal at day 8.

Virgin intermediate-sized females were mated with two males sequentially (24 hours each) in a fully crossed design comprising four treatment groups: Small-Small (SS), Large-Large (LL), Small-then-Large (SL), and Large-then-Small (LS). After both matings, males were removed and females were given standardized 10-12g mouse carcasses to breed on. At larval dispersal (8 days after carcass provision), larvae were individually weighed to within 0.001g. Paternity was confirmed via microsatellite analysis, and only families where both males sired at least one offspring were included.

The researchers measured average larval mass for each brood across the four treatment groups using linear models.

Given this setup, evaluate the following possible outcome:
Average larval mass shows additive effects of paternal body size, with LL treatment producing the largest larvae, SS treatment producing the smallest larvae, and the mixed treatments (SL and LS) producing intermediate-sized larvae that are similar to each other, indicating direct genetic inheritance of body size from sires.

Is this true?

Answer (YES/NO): NO